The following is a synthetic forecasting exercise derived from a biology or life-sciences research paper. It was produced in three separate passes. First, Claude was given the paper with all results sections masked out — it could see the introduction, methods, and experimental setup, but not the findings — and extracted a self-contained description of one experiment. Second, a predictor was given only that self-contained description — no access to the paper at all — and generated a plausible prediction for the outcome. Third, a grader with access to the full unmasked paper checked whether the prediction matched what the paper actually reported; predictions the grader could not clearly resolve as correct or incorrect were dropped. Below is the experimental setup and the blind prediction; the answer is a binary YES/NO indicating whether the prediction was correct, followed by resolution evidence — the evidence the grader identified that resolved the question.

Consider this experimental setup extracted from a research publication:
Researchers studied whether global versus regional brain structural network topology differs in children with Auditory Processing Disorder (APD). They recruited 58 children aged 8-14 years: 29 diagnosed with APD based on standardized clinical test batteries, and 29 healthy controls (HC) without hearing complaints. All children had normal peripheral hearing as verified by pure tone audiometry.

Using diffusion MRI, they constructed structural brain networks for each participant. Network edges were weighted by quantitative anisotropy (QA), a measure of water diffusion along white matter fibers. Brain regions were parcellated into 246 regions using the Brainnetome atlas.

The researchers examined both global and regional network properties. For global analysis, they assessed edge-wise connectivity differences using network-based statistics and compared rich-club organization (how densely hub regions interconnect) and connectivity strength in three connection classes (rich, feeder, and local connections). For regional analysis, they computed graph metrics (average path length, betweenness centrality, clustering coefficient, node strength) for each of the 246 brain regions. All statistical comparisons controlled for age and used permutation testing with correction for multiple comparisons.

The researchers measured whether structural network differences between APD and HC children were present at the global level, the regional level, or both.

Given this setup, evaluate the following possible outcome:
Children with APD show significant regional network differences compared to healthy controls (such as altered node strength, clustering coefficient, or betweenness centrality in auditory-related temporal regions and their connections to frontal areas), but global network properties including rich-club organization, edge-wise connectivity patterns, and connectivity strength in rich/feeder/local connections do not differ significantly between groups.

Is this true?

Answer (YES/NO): NO